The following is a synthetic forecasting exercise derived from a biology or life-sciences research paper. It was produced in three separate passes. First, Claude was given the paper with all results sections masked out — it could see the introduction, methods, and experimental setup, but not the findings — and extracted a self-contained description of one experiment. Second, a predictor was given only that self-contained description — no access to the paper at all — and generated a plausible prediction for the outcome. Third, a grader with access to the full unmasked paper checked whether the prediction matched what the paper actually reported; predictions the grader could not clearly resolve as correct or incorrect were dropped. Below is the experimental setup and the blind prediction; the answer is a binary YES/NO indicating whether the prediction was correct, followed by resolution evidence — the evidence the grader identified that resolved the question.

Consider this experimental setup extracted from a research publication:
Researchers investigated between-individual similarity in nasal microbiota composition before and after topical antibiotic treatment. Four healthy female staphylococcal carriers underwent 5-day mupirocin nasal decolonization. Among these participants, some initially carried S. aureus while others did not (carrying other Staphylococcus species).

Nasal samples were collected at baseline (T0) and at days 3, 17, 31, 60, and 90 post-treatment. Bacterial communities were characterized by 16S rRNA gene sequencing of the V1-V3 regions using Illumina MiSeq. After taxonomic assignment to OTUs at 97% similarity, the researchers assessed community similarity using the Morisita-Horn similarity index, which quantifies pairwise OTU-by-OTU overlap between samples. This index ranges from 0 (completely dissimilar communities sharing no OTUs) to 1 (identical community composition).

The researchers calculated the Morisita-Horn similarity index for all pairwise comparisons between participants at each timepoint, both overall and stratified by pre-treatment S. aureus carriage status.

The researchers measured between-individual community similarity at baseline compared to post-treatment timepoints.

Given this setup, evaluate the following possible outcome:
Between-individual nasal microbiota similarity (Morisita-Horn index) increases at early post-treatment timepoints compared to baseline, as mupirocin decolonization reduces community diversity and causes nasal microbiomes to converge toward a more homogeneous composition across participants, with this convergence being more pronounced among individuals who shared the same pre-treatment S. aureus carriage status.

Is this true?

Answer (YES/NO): YES